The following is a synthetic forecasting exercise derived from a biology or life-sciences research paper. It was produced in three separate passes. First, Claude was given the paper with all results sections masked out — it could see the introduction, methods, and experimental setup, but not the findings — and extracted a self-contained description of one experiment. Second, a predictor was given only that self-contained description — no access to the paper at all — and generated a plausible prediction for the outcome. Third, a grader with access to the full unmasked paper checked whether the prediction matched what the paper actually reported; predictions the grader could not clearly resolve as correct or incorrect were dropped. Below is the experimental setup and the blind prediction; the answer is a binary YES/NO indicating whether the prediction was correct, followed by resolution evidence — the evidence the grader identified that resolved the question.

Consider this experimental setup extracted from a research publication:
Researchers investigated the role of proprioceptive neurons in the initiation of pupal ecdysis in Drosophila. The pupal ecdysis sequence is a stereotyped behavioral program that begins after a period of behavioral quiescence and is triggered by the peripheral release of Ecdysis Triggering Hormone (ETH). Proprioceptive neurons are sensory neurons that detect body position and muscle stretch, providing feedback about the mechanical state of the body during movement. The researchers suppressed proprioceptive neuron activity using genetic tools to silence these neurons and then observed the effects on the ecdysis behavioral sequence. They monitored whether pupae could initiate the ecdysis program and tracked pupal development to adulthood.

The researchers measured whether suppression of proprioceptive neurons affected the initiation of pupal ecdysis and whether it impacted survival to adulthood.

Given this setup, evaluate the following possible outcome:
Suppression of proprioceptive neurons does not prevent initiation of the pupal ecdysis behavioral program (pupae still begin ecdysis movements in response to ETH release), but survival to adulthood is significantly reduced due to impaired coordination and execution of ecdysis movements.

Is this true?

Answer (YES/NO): NO